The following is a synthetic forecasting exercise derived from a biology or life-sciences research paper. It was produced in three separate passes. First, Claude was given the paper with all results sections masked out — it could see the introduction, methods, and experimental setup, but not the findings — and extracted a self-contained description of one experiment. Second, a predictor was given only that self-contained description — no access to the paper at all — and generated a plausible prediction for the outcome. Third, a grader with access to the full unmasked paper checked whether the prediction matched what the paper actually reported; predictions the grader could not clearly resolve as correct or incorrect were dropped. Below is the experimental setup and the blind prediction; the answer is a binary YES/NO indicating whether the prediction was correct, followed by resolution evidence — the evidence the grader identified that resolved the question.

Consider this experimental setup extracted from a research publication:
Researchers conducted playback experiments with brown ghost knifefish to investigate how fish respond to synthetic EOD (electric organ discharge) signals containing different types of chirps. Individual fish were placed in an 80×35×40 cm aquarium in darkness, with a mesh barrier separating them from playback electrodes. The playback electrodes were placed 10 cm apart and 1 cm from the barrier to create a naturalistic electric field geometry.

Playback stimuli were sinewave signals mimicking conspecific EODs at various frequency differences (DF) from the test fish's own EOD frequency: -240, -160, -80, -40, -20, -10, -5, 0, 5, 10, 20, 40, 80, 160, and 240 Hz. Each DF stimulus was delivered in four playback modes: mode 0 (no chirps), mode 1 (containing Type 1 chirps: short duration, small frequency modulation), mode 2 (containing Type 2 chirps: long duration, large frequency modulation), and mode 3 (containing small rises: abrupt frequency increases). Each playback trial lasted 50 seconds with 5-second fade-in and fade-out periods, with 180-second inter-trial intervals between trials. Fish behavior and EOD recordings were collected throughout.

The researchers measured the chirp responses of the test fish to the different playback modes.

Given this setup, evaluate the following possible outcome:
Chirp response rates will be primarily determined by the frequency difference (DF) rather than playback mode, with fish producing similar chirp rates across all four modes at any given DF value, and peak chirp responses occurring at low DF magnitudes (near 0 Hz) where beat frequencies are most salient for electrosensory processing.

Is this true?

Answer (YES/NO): NO